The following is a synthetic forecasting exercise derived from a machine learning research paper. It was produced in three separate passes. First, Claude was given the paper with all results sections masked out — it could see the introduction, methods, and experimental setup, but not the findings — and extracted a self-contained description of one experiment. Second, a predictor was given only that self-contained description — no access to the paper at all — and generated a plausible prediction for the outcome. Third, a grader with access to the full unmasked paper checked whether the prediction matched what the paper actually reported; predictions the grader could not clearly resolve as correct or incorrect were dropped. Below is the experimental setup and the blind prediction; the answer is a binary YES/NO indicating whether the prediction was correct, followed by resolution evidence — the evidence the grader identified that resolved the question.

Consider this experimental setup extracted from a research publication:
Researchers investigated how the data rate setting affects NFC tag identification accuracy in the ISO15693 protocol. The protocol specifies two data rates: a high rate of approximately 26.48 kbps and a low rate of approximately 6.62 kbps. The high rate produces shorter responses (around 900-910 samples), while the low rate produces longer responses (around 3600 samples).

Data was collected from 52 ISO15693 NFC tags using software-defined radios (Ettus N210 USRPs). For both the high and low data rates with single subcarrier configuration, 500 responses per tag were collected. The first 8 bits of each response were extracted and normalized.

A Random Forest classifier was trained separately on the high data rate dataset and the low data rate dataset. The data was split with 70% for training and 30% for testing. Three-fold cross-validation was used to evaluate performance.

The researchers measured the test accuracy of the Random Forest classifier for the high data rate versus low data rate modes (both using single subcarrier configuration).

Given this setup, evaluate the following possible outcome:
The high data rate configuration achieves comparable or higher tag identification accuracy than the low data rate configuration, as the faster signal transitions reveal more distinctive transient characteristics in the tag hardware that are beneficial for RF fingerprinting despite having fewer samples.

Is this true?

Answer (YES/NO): NO